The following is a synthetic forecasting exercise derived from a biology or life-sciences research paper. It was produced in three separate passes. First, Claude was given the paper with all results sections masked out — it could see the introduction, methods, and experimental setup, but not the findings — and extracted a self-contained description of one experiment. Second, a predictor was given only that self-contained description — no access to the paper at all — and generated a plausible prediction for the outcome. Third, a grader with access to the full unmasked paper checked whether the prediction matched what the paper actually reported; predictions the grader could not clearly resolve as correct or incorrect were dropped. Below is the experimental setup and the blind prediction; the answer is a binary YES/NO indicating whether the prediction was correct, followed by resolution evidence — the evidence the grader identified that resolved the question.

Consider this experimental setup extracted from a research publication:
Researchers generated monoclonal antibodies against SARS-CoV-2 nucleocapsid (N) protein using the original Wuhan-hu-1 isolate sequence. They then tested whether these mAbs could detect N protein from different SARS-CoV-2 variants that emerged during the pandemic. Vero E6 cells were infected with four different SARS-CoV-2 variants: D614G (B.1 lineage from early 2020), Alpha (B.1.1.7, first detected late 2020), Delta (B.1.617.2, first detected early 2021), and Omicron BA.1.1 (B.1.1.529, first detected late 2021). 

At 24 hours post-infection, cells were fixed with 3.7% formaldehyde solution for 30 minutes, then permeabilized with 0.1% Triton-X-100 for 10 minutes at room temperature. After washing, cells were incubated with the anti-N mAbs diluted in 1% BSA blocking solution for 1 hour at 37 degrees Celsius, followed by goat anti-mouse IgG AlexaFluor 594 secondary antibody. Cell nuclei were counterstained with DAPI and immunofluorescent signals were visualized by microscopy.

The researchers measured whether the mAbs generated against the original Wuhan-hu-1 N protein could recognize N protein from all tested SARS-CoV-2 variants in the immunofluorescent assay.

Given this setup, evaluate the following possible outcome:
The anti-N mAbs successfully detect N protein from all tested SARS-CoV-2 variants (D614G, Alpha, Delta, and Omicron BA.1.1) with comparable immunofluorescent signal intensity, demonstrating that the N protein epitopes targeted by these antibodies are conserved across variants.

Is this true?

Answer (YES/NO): NO